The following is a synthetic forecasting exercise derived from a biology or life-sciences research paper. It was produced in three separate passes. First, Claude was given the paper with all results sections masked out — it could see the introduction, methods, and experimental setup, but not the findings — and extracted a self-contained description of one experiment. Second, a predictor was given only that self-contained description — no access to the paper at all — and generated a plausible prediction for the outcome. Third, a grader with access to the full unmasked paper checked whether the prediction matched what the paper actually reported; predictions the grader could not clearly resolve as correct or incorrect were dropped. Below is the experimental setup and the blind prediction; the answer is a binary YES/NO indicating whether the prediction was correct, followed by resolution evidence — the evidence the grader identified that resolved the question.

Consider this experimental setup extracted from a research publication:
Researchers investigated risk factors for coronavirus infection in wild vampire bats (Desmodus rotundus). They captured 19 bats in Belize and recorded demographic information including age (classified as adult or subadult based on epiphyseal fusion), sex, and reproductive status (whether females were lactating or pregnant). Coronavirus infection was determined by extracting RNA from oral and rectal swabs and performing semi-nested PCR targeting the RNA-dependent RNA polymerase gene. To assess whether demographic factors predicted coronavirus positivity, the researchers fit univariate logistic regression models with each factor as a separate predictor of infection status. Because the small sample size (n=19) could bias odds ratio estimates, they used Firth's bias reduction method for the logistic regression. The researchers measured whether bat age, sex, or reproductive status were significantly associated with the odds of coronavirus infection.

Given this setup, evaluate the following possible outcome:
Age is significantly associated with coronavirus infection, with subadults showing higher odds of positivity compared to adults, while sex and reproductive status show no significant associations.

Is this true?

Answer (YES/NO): NO